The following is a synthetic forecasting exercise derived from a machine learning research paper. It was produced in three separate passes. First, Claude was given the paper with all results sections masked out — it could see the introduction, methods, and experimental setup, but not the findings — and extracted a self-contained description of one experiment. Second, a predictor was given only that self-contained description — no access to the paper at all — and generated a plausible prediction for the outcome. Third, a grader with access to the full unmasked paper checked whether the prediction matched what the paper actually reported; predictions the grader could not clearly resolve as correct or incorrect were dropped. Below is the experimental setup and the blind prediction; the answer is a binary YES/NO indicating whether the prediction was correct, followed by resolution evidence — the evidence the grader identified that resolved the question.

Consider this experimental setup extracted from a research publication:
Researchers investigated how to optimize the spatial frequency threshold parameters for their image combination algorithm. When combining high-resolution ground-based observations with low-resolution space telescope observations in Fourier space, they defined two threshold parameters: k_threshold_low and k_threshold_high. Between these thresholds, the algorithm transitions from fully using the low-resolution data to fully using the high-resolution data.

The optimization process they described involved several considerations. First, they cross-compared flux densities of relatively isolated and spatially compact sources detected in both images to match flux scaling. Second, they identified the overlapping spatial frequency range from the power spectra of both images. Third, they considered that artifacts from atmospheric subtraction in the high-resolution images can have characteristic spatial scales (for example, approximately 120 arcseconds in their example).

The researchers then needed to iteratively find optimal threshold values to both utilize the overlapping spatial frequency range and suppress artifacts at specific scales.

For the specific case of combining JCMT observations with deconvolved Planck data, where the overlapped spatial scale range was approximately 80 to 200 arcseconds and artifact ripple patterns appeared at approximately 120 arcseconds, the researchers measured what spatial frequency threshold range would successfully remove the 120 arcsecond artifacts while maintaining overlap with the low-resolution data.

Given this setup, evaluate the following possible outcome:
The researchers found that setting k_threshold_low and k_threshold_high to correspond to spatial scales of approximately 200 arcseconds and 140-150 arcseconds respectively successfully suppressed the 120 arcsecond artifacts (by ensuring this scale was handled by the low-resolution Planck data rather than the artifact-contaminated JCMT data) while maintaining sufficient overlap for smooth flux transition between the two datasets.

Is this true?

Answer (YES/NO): NO